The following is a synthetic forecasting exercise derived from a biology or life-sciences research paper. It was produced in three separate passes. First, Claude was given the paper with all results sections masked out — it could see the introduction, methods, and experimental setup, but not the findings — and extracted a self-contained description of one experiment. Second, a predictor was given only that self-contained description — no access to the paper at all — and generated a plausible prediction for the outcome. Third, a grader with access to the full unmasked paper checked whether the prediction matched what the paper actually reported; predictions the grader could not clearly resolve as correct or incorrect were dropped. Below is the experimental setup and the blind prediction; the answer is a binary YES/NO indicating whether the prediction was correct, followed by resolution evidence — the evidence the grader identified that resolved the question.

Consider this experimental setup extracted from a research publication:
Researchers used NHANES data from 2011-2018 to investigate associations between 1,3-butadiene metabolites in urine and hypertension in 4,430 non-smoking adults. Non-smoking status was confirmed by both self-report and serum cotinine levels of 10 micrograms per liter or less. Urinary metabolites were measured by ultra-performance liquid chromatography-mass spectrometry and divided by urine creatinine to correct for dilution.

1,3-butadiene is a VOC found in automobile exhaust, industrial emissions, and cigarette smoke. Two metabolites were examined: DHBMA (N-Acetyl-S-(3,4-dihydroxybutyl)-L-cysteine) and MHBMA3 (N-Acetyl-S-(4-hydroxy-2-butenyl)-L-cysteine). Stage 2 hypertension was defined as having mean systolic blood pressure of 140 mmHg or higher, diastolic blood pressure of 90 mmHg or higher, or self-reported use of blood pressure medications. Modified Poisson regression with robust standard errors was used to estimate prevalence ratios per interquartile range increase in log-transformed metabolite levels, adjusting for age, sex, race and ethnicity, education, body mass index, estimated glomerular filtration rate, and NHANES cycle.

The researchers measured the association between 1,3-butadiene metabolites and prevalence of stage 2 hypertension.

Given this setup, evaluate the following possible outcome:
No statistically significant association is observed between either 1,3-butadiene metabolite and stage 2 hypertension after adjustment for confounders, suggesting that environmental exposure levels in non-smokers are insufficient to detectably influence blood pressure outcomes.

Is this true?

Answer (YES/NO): NO